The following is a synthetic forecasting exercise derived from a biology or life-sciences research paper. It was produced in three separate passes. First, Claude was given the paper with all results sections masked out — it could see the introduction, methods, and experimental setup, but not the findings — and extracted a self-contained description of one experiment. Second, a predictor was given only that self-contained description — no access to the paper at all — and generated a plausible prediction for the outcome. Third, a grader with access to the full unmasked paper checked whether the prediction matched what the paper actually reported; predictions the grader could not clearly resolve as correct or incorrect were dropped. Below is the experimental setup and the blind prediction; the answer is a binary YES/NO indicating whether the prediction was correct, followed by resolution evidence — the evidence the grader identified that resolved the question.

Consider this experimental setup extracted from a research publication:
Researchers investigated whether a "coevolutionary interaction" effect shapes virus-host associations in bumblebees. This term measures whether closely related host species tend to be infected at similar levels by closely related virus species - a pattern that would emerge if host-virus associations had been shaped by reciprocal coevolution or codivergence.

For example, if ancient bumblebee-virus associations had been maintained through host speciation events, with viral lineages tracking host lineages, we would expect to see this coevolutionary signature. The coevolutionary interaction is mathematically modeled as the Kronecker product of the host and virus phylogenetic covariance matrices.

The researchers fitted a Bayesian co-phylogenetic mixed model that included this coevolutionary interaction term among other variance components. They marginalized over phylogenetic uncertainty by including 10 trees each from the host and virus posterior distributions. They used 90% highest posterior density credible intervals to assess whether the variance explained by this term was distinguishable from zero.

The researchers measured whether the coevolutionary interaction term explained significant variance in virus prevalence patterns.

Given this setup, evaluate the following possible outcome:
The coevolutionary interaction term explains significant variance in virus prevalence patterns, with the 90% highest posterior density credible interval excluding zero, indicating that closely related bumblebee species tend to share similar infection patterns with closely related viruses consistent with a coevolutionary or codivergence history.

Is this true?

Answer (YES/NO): NO